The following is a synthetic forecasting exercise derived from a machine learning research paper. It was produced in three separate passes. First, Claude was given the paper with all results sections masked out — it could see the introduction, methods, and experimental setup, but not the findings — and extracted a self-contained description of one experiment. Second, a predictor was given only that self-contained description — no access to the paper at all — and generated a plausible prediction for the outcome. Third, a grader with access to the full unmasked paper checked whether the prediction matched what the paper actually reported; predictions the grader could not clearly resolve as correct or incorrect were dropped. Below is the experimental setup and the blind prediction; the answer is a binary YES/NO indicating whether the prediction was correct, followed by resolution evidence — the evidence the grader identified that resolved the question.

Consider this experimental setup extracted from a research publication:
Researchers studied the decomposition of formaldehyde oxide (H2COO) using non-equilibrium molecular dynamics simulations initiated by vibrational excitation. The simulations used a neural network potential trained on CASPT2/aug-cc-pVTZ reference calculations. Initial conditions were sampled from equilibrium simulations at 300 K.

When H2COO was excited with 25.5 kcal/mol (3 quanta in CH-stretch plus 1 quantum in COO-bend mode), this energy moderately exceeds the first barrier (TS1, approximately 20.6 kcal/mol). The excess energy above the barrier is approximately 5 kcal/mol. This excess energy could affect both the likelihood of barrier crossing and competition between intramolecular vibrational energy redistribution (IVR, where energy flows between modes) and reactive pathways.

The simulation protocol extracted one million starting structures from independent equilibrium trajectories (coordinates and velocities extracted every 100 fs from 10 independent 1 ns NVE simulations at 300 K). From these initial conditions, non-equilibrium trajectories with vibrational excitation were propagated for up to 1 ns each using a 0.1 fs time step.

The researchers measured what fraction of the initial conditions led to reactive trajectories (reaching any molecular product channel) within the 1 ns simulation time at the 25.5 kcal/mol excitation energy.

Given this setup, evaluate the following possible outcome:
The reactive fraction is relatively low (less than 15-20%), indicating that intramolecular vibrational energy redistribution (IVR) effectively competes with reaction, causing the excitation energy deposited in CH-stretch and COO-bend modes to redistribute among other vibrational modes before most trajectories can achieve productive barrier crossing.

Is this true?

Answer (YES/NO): NO